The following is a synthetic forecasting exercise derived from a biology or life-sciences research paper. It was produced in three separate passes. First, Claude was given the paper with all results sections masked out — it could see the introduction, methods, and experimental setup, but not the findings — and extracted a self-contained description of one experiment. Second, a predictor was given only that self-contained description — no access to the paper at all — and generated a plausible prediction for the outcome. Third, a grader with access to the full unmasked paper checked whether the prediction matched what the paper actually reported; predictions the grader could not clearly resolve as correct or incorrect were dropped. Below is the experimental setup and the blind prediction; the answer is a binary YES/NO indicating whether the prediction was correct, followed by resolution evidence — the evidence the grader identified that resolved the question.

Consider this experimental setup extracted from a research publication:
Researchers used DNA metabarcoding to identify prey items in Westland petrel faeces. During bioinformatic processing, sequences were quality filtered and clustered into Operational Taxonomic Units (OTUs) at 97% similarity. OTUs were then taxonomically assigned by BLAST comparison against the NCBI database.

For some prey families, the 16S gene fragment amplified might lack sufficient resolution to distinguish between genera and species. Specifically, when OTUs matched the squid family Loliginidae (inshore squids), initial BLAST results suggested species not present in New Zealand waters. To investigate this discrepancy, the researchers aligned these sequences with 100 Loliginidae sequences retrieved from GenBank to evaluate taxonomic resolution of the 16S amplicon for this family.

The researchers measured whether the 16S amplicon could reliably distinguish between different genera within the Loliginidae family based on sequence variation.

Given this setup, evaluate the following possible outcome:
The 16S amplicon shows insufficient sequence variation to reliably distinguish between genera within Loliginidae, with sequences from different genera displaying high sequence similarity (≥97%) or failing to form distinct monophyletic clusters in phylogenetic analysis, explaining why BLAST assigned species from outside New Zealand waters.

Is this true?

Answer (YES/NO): YES